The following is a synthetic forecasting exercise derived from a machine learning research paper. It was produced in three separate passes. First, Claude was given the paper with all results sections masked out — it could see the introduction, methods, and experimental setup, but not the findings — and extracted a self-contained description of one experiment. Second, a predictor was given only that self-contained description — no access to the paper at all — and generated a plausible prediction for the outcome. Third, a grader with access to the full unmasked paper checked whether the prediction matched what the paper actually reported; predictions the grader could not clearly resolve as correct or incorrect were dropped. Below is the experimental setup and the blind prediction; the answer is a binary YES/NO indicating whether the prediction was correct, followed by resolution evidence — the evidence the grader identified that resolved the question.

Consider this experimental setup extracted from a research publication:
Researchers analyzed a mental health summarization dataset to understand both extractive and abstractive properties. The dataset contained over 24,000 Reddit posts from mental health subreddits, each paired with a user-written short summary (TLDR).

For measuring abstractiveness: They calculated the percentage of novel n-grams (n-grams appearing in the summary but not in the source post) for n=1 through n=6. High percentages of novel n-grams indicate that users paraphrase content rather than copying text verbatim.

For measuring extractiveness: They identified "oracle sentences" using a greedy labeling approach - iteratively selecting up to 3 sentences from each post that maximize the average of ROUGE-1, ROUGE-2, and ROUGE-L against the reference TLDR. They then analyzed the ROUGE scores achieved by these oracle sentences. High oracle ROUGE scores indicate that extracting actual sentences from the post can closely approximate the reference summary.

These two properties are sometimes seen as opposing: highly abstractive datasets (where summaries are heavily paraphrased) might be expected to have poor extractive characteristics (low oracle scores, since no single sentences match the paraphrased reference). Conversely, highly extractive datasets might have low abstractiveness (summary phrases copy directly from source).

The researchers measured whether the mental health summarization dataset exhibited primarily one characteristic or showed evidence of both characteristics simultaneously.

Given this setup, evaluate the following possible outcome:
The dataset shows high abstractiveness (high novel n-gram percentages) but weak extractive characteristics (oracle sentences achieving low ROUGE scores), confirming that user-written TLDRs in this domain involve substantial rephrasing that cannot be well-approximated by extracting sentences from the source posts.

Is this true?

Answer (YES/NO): NO